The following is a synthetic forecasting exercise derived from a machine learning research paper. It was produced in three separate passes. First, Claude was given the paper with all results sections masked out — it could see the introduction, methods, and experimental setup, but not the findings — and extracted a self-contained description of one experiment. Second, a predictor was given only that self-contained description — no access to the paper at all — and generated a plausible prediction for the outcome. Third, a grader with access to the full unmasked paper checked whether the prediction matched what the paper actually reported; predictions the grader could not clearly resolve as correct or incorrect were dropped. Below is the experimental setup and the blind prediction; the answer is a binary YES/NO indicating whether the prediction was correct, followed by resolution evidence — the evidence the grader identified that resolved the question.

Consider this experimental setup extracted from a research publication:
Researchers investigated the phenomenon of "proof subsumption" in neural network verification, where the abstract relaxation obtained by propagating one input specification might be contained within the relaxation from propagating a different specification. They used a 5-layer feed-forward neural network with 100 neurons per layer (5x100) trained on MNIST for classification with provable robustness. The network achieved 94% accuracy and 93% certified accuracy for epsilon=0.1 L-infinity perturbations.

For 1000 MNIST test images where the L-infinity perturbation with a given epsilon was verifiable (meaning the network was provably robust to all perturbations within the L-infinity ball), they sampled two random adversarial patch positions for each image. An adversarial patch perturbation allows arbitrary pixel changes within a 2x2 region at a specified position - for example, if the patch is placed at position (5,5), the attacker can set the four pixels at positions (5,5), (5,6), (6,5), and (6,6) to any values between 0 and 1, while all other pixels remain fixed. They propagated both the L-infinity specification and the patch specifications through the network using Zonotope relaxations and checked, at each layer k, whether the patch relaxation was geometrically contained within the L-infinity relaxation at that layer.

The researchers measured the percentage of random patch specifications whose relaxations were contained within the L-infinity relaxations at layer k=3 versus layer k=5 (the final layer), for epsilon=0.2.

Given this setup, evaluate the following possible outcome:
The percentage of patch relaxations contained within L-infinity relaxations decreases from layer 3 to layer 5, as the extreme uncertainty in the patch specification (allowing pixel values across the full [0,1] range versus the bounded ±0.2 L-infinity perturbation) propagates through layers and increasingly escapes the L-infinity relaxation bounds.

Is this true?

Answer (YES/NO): NO